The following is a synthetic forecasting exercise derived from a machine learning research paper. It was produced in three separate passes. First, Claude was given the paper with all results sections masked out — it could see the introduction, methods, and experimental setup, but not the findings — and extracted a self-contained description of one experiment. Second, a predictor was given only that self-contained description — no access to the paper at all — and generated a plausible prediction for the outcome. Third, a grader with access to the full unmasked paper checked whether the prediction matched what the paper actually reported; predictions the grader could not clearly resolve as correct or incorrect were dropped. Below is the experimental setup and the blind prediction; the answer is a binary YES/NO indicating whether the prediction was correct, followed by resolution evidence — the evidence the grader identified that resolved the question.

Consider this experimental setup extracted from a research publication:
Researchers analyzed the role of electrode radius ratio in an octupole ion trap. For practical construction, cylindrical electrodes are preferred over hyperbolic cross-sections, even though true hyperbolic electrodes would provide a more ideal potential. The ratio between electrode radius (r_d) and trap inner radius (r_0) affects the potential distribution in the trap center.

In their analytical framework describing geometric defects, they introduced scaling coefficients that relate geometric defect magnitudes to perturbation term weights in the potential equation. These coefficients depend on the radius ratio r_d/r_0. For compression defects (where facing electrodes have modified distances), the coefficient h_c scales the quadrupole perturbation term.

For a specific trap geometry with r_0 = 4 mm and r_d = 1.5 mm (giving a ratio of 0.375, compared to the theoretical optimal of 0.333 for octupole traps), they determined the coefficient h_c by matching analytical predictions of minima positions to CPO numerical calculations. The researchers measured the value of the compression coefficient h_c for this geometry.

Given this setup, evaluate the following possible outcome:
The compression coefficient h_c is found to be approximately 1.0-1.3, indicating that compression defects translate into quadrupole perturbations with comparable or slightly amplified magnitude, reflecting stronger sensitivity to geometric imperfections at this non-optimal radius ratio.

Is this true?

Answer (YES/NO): NO